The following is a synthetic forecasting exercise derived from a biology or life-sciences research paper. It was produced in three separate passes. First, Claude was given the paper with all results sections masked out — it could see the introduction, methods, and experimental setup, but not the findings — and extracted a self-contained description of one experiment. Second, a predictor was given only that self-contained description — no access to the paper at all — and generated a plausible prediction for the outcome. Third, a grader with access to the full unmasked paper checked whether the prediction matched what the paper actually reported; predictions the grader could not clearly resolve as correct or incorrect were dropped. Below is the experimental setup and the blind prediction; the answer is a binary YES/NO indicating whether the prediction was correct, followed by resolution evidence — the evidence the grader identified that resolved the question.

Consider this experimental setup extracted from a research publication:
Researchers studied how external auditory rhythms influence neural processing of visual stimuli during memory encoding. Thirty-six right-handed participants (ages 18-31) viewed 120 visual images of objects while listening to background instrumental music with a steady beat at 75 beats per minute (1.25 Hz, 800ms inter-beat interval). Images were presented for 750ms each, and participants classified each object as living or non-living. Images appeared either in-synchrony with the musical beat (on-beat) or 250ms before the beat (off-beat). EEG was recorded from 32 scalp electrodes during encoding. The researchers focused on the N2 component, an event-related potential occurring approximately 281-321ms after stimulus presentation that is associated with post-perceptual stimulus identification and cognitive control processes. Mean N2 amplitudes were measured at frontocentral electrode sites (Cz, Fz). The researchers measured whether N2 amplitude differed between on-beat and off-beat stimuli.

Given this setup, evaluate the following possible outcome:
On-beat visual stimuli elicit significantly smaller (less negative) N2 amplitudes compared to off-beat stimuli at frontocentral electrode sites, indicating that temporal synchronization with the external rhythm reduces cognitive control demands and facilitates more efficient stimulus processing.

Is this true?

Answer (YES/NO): NO